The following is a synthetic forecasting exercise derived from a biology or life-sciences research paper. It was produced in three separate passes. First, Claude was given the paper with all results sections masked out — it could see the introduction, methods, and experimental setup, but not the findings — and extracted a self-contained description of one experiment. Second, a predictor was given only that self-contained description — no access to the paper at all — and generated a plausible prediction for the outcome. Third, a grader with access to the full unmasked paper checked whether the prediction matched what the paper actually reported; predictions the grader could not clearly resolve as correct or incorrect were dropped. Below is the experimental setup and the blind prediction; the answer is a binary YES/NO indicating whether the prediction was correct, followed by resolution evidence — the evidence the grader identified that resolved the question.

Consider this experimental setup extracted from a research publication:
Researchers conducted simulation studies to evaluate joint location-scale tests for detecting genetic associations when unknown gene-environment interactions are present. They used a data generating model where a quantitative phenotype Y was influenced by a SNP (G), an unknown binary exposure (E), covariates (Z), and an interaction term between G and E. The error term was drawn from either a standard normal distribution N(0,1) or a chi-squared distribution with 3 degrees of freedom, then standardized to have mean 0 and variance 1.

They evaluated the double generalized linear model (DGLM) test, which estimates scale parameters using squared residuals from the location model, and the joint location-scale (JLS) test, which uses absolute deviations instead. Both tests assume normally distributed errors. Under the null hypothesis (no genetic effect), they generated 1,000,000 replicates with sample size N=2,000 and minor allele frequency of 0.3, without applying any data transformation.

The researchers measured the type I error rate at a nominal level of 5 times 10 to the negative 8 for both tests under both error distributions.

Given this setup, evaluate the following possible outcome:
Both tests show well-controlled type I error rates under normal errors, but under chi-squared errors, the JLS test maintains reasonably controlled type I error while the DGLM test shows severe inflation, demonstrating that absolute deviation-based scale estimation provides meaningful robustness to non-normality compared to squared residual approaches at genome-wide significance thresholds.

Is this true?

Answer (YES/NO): NO